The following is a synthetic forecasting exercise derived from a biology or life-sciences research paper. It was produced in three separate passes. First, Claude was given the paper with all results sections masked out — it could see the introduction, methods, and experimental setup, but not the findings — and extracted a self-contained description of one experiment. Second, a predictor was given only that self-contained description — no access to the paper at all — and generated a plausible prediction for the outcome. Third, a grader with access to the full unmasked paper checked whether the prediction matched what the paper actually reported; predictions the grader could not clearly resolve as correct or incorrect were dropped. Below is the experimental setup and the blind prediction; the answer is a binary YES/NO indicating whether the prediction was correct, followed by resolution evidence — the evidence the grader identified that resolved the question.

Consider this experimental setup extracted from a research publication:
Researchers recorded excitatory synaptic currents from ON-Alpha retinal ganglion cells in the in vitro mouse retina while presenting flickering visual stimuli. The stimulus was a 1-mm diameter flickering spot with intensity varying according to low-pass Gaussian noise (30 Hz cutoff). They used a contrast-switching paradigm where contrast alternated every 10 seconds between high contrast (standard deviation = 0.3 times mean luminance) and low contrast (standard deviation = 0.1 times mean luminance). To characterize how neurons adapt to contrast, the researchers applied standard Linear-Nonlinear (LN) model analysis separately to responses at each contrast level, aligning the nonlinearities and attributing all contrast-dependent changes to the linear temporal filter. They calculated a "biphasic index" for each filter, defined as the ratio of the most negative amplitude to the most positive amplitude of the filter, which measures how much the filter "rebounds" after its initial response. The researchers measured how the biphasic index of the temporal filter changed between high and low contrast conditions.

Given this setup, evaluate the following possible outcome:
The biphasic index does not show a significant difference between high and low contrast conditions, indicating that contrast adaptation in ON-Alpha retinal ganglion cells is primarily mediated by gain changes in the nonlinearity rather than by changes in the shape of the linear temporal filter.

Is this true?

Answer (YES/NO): NO